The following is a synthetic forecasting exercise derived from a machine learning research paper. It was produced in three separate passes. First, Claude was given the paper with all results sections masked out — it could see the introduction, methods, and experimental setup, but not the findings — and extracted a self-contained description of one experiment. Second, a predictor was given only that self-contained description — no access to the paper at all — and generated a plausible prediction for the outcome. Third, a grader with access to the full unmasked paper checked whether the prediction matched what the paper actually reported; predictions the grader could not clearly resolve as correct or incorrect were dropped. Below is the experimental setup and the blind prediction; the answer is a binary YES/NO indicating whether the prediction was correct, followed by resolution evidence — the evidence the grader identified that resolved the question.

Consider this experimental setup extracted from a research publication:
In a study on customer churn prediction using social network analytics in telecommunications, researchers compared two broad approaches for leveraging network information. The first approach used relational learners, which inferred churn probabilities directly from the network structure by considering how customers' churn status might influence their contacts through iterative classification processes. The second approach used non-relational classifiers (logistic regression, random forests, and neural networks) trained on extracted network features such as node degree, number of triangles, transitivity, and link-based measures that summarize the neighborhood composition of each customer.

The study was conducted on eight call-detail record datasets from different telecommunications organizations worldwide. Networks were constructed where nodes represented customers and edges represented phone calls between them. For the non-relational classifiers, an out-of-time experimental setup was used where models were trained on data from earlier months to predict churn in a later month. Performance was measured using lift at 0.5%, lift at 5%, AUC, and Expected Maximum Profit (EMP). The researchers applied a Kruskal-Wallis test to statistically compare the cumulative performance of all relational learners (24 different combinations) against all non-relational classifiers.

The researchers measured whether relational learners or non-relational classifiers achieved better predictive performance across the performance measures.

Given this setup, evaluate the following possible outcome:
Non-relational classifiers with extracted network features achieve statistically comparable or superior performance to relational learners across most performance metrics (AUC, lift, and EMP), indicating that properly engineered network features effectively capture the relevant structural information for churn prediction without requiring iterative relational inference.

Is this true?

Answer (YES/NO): YES